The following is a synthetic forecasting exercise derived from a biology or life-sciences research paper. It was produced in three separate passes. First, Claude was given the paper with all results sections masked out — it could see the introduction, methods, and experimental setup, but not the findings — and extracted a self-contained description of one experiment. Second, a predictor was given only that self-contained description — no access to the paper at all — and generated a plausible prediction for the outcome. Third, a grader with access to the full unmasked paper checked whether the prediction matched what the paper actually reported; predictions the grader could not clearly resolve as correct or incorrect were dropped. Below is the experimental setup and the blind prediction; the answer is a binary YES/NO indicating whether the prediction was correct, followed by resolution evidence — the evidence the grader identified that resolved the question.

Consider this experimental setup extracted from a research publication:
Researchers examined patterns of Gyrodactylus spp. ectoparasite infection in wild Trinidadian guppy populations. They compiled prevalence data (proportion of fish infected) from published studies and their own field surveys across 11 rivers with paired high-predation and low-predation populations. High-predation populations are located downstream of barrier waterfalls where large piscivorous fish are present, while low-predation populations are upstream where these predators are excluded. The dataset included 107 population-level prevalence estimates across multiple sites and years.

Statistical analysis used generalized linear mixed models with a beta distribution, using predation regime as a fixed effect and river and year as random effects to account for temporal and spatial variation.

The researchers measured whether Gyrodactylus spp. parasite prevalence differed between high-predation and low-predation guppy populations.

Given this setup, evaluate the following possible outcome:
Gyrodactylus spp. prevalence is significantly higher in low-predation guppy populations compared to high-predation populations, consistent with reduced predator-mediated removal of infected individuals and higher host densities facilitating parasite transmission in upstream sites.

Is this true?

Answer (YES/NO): NO